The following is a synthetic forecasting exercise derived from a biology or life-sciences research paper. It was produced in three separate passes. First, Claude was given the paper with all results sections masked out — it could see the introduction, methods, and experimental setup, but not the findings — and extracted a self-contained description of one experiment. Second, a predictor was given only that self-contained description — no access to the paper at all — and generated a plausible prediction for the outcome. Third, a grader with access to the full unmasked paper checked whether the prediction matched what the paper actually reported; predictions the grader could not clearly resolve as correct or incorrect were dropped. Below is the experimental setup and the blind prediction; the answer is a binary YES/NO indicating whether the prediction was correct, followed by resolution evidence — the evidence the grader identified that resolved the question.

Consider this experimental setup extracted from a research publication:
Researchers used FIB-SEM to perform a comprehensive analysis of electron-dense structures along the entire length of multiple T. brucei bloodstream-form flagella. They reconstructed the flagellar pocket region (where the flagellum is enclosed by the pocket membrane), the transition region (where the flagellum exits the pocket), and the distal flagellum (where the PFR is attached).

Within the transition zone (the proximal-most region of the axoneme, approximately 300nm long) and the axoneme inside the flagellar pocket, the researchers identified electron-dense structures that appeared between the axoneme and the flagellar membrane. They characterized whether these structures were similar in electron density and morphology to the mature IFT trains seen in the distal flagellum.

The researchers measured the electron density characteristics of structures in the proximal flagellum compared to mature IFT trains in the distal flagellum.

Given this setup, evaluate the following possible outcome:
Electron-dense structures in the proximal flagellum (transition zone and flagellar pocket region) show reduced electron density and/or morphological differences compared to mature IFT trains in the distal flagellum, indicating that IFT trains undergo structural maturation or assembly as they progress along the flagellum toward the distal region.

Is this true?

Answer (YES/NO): YES